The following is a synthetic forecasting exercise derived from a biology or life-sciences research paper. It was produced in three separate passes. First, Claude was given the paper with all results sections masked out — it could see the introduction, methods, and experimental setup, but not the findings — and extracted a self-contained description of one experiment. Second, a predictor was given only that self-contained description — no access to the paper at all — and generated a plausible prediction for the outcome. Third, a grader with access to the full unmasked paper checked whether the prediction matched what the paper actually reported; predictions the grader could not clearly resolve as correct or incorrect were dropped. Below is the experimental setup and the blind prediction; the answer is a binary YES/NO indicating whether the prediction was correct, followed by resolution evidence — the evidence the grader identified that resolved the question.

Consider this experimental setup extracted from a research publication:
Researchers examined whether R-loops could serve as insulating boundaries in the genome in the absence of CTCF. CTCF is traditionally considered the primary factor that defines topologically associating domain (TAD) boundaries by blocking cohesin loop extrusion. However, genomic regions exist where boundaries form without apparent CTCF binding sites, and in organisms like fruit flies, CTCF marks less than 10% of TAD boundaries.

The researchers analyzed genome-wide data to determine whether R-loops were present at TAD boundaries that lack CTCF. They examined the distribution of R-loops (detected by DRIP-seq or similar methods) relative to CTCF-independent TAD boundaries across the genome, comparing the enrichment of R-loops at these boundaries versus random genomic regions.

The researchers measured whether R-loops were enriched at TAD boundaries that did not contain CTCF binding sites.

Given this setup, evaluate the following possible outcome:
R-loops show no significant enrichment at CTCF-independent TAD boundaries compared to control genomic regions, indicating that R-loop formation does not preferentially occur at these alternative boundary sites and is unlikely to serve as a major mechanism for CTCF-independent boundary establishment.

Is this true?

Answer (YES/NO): NO